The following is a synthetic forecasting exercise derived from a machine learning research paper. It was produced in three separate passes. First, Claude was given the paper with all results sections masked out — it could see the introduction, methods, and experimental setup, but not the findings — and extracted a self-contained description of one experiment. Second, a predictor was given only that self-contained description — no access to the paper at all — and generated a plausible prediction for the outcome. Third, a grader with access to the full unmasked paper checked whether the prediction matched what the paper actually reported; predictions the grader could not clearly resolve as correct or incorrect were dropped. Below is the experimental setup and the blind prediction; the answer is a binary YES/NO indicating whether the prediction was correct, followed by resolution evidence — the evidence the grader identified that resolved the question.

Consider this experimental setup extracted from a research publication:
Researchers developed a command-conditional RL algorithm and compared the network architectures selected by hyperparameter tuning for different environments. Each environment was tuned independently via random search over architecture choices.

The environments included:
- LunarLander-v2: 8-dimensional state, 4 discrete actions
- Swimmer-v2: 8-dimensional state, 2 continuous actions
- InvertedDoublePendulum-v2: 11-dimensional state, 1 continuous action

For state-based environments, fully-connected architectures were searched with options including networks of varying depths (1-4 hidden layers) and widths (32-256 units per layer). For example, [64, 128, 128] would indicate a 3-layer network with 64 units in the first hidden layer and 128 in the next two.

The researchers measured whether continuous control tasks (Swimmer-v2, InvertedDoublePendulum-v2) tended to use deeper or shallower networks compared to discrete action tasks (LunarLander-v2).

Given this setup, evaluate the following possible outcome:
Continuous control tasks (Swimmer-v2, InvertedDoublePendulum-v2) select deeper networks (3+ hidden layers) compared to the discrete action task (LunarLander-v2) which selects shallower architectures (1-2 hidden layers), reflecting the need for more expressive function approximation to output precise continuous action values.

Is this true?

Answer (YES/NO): NO